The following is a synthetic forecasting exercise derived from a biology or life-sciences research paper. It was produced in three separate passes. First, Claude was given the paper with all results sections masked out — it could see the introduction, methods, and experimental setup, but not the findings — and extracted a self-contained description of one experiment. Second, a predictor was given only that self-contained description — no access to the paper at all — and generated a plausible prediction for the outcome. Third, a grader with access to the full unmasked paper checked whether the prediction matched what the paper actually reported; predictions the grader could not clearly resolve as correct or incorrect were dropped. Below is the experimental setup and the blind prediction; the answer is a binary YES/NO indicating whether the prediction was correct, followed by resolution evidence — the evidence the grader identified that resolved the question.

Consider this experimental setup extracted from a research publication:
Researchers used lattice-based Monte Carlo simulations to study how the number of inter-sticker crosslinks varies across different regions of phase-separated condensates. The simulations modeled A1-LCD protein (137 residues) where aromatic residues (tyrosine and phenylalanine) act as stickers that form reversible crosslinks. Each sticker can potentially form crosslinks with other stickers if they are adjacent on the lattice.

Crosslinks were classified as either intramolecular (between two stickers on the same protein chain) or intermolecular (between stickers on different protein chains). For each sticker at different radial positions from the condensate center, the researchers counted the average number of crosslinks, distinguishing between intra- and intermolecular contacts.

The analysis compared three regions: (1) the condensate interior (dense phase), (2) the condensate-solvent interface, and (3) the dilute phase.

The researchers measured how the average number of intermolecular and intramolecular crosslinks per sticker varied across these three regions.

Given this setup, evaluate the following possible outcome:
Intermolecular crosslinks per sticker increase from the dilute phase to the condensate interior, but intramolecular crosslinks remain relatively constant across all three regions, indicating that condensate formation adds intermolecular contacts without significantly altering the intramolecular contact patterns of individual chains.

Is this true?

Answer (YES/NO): NO